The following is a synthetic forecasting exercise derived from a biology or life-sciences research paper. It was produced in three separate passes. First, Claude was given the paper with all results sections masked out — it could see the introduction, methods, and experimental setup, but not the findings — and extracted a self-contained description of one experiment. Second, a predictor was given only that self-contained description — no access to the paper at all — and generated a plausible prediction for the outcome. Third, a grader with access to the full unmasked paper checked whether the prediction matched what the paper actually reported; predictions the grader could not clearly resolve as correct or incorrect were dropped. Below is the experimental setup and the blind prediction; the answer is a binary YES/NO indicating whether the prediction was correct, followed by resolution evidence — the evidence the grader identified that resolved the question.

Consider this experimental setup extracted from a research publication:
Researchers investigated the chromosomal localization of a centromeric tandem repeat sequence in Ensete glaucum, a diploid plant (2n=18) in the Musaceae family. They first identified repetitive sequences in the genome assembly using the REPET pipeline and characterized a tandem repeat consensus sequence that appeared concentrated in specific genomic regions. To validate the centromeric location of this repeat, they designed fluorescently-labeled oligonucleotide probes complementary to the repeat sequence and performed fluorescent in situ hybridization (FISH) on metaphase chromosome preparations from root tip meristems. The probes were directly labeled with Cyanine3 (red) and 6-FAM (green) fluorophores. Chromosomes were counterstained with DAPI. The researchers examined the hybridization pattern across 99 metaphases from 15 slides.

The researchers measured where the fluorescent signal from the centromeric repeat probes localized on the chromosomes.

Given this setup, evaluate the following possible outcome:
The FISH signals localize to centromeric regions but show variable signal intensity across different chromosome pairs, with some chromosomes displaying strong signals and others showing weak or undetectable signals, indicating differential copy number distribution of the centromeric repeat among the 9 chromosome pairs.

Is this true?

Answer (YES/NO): NO